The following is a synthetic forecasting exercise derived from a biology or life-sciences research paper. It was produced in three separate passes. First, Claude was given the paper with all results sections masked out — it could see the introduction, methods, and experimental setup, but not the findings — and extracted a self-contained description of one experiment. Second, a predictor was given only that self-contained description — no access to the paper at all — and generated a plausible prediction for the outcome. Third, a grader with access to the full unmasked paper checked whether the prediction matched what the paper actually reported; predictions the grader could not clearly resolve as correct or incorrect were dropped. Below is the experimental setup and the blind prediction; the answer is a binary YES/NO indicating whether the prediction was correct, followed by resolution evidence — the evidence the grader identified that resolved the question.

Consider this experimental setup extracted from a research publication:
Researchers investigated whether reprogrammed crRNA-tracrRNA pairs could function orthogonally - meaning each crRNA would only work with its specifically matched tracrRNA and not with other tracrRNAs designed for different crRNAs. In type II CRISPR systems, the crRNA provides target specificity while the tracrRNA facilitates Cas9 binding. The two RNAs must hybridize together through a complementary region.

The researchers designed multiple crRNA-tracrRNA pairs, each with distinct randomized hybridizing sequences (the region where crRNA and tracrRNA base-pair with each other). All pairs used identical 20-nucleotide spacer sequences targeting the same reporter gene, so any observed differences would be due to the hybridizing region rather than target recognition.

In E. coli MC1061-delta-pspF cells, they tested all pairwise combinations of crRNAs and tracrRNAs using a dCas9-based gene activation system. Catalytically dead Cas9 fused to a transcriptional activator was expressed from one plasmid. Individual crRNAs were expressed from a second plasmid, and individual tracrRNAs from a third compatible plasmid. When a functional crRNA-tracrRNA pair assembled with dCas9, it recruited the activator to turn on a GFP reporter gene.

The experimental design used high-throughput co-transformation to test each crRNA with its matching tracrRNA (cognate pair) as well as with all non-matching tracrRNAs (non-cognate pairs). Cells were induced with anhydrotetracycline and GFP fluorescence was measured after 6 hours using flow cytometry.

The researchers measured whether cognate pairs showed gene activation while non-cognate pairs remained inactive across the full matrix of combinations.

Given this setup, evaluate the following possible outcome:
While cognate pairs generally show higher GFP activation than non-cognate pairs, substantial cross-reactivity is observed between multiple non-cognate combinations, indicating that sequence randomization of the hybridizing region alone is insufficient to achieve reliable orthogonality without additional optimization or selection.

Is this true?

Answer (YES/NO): NO